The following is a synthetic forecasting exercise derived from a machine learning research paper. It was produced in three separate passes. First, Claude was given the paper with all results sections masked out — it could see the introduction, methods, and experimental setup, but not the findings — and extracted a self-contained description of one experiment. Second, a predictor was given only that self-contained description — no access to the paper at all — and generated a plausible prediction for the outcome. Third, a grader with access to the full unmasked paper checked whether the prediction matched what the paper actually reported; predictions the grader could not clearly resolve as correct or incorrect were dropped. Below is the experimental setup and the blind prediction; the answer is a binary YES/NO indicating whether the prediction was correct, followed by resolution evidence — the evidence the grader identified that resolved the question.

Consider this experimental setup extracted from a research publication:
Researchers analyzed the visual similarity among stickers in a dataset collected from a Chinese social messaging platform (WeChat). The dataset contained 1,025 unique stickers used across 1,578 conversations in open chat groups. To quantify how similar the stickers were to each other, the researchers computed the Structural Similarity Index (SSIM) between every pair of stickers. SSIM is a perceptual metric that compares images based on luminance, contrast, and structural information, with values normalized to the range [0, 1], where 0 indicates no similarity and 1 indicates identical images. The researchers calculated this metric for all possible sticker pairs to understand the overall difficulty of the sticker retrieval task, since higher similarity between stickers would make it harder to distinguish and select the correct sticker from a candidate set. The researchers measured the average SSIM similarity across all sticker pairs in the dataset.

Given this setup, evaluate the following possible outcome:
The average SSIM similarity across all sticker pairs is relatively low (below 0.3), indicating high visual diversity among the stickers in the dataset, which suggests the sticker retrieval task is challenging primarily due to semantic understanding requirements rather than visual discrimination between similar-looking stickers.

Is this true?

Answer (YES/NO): NO